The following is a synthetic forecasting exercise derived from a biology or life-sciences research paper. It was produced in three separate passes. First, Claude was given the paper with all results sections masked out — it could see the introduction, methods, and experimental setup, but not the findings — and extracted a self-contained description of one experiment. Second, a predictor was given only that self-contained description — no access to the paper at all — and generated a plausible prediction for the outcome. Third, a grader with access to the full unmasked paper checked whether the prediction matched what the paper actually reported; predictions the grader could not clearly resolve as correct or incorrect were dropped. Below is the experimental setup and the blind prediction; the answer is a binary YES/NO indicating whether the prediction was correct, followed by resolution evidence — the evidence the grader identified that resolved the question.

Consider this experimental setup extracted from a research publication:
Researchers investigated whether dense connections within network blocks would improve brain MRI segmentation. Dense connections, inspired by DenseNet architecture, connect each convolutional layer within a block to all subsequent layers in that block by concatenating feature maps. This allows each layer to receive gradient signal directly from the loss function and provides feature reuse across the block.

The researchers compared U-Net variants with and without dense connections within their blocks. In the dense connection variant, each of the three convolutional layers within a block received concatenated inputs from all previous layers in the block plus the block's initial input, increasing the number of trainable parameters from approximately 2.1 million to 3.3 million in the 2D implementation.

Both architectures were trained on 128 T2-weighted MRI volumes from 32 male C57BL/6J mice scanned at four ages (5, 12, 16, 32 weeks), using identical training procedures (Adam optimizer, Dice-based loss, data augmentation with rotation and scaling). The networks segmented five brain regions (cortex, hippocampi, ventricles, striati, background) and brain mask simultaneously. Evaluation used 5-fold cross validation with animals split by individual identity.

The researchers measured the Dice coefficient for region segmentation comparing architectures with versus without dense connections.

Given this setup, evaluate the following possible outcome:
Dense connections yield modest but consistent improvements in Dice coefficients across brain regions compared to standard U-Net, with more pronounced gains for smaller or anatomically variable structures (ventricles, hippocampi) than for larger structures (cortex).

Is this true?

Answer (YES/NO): NO